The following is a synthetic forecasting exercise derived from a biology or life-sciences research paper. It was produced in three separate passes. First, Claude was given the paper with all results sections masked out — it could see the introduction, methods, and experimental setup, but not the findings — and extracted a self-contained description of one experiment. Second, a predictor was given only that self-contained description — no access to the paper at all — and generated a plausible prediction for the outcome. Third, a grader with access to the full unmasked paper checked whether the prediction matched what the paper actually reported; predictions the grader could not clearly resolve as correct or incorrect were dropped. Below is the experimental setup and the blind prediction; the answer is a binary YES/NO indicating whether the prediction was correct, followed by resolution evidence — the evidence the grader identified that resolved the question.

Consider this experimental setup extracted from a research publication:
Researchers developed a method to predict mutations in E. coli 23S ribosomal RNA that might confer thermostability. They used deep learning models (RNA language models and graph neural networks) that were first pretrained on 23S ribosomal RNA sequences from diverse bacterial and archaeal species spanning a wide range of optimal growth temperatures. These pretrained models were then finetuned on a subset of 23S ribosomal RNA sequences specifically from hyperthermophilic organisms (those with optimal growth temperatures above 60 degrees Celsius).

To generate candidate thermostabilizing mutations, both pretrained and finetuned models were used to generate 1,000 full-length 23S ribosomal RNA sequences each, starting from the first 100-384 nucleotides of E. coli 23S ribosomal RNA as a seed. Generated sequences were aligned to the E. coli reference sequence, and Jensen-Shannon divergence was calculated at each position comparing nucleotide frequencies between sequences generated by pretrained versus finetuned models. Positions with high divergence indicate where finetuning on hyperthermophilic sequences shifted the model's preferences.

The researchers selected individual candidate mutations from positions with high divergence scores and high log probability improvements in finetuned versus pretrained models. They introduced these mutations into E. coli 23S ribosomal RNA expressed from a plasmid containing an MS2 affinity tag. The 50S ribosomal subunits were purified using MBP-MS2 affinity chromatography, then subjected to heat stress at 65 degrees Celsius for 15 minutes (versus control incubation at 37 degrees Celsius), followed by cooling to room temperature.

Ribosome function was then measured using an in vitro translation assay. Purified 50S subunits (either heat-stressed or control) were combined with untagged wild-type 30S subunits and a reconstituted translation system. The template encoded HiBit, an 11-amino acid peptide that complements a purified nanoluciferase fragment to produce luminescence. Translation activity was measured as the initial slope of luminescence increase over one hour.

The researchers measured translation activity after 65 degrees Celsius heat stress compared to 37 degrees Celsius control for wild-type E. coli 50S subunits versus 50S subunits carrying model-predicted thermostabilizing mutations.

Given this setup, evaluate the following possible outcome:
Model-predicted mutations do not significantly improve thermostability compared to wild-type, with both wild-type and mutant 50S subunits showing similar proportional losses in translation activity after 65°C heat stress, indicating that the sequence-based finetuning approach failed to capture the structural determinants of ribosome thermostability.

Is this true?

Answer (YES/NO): NO